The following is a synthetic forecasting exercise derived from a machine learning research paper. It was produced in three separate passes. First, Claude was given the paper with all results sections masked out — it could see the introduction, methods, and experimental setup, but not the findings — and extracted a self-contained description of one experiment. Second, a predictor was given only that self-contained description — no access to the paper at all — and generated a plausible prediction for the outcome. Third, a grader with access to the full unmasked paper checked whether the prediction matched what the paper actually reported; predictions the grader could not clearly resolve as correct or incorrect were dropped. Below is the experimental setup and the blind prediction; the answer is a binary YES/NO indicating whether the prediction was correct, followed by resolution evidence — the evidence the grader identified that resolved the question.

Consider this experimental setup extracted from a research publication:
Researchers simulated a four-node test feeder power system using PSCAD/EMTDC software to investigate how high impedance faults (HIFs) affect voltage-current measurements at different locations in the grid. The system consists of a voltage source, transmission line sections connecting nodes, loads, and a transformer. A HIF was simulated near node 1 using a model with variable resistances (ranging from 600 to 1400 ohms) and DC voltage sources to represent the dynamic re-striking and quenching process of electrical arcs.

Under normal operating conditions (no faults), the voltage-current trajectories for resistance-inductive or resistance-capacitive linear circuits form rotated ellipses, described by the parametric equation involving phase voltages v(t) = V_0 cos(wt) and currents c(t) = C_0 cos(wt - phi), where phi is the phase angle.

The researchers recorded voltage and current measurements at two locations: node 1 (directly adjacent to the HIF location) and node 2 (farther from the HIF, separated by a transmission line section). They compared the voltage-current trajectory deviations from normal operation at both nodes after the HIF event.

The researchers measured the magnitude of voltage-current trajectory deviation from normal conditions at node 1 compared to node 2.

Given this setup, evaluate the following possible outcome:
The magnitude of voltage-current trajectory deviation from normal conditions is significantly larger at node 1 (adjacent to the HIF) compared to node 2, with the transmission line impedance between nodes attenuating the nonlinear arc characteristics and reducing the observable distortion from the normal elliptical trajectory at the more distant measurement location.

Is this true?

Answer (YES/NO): YES